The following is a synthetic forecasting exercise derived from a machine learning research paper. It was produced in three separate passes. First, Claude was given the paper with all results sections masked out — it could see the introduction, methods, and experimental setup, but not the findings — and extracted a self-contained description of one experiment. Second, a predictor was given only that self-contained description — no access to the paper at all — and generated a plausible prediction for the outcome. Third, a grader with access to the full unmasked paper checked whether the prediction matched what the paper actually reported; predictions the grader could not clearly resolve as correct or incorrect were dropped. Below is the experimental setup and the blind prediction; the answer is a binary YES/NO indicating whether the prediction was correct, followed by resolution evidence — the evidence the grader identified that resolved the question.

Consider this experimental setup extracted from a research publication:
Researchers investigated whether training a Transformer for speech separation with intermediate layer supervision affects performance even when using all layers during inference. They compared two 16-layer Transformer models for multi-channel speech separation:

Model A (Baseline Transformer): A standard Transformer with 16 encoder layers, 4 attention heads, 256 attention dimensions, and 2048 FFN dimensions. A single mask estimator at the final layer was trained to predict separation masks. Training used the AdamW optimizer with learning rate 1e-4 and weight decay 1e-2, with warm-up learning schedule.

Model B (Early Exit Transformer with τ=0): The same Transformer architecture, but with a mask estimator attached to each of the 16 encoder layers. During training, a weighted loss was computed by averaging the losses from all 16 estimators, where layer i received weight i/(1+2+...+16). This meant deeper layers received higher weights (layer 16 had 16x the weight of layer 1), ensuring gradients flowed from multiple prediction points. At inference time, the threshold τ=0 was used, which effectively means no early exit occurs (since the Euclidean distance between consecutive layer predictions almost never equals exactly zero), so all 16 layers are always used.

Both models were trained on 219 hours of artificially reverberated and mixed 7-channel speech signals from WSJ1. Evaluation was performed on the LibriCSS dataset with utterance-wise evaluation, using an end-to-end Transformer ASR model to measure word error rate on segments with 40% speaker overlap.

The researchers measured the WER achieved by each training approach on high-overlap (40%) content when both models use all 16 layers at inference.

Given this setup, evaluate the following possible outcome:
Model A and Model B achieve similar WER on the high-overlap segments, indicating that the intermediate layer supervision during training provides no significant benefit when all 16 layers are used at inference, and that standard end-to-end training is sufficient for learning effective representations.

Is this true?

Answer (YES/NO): NO